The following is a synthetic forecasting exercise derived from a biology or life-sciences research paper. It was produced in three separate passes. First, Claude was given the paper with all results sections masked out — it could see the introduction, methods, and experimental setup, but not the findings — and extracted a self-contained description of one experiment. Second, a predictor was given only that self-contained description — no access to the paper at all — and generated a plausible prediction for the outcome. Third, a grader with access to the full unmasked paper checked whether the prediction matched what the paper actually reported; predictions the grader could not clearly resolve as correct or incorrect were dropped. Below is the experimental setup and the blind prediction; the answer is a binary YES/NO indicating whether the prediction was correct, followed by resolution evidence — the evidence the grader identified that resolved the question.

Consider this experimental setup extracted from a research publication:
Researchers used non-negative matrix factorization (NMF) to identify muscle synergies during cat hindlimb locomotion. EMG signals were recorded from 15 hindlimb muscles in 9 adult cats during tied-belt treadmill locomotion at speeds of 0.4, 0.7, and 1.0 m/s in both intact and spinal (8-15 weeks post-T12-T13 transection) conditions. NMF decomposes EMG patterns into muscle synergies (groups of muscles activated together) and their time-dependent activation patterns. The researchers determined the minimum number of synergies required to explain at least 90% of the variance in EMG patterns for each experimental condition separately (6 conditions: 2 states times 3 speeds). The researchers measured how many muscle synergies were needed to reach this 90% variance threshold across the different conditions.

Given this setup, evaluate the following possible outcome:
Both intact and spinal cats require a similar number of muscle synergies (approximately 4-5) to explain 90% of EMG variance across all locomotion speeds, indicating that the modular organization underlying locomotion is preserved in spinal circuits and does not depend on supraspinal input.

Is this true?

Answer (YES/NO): YES